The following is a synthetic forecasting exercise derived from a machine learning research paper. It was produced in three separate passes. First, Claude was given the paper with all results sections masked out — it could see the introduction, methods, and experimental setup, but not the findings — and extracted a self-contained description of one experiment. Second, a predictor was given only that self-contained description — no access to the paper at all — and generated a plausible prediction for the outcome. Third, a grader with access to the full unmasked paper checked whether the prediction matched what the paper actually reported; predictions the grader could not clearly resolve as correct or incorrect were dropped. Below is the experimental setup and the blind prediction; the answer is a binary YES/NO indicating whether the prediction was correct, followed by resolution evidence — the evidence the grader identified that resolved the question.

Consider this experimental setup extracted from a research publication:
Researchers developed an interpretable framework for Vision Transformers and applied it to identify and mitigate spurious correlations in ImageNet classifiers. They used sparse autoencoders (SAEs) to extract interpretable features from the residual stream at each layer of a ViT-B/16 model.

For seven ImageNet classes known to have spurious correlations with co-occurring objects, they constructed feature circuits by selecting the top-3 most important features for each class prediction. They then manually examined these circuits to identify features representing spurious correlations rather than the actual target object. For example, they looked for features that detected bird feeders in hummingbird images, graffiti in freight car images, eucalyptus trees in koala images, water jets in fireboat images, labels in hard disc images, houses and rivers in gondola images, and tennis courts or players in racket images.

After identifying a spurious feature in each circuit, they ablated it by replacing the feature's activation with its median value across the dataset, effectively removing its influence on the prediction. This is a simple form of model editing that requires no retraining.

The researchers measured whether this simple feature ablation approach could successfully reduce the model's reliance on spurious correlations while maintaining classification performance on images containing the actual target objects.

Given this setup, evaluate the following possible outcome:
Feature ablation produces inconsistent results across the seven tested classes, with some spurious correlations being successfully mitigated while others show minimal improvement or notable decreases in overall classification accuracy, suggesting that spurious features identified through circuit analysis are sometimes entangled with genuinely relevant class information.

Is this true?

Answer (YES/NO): NO